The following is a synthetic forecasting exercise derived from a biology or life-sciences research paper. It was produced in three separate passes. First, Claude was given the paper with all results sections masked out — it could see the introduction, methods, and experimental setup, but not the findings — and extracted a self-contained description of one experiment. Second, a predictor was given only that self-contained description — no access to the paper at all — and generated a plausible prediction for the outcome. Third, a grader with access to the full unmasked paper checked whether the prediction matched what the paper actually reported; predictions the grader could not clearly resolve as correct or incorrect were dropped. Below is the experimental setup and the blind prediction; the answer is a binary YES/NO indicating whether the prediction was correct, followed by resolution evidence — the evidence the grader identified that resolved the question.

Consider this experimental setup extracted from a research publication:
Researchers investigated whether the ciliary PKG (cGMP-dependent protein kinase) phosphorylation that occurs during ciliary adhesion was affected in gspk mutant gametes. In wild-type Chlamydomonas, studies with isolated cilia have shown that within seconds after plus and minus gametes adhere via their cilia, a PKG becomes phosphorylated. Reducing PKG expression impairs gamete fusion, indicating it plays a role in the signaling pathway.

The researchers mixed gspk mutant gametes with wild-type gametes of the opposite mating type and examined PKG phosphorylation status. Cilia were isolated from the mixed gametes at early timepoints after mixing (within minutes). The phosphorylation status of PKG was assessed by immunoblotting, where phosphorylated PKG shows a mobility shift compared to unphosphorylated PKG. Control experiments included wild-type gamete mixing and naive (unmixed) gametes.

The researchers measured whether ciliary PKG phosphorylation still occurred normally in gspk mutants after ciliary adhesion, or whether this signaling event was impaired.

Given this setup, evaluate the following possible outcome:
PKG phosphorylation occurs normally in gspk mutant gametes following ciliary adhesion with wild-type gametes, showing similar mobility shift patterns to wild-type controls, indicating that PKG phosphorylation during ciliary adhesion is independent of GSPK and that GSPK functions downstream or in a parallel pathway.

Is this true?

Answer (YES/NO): YES